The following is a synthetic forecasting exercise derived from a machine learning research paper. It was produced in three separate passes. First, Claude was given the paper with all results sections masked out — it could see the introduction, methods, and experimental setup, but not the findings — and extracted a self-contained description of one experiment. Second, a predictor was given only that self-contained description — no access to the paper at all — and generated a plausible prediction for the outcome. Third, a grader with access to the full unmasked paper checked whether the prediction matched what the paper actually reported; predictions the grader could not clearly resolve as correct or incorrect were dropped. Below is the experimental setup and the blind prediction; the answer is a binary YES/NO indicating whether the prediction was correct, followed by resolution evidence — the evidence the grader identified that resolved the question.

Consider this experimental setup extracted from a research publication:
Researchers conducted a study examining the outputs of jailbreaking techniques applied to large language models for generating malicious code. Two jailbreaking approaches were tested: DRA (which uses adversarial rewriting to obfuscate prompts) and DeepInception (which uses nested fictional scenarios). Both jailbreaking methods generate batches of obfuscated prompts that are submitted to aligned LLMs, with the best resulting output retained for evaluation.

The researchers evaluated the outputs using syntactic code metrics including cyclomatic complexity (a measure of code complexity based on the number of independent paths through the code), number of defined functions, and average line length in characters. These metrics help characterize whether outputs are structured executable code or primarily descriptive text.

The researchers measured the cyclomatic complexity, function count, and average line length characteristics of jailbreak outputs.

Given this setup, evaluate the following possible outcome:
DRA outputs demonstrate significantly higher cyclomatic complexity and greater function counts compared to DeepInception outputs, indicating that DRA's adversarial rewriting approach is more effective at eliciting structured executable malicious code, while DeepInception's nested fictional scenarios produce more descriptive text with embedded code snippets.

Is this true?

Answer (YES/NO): NO